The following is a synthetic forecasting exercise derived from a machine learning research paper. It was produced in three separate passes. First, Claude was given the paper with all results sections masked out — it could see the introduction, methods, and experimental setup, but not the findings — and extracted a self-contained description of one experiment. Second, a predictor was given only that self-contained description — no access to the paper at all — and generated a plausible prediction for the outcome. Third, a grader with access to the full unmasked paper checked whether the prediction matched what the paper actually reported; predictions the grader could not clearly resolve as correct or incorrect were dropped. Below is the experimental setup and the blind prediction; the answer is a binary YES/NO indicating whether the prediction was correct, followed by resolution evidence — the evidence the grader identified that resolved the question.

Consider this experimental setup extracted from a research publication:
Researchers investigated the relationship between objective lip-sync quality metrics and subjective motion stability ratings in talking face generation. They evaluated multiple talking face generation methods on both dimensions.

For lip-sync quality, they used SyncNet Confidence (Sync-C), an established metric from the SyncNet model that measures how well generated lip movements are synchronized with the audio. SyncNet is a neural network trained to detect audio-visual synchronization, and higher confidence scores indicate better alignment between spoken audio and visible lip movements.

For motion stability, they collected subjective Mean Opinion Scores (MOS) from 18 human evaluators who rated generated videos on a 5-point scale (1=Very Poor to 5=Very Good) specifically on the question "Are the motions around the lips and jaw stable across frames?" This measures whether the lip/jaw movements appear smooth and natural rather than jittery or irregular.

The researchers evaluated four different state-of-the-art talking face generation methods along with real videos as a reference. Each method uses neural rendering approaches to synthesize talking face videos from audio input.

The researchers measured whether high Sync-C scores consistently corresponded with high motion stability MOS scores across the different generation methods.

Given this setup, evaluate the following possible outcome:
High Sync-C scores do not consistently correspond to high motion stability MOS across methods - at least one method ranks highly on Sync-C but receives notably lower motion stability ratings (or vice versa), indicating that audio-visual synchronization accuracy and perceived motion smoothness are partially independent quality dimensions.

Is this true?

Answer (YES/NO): YES